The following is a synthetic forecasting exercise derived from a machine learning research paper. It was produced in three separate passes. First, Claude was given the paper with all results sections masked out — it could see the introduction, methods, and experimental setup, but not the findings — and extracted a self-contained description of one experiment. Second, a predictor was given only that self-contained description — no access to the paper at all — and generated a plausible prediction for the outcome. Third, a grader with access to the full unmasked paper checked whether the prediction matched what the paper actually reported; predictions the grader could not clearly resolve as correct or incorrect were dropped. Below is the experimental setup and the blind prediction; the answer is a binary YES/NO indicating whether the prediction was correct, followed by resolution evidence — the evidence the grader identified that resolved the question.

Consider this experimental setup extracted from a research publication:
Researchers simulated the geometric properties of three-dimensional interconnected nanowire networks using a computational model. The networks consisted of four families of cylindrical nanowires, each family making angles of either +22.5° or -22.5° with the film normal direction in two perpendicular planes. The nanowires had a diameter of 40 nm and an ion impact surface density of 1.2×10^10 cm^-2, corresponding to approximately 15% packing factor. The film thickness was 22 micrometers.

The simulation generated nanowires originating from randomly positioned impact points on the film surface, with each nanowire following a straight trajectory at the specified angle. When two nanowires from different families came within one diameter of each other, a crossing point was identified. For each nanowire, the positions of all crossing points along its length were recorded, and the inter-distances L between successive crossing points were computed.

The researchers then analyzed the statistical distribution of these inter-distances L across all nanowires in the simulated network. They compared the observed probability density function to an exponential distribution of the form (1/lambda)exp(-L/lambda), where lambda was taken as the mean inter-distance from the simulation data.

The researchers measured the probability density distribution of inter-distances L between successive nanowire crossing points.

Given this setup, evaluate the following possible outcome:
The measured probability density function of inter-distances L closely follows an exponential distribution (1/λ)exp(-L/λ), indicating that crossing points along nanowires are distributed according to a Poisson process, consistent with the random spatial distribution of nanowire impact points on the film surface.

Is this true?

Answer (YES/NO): YES